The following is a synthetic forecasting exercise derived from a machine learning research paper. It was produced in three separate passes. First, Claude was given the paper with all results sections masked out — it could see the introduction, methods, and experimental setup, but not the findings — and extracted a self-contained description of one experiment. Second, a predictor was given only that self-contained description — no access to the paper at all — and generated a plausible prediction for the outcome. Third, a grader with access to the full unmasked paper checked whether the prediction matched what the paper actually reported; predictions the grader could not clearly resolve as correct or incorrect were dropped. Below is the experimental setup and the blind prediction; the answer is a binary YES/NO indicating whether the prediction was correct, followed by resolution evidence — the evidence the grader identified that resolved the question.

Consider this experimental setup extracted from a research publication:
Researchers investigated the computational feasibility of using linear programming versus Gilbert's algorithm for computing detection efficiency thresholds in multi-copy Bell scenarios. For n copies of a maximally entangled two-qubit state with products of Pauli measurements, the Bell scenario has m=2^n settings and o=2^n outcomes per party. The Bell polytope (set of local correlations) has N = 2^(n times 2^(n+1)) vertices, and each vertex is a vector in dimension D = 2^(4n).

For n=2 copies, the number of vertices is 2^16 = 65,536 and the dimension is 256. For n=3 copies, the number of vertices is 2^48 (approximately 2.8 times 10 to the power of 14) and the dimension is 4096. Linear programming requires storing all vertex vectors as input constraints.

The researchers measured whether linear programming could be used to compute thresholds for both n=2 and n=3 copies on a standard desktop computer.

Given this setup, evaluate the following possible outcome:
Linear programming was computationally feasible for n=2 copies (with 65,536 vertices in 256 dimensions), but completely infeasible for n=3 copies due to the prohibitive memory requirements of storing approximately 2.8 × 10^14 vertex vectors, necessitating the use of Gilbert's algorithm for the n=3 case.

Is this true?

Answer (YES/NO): YES